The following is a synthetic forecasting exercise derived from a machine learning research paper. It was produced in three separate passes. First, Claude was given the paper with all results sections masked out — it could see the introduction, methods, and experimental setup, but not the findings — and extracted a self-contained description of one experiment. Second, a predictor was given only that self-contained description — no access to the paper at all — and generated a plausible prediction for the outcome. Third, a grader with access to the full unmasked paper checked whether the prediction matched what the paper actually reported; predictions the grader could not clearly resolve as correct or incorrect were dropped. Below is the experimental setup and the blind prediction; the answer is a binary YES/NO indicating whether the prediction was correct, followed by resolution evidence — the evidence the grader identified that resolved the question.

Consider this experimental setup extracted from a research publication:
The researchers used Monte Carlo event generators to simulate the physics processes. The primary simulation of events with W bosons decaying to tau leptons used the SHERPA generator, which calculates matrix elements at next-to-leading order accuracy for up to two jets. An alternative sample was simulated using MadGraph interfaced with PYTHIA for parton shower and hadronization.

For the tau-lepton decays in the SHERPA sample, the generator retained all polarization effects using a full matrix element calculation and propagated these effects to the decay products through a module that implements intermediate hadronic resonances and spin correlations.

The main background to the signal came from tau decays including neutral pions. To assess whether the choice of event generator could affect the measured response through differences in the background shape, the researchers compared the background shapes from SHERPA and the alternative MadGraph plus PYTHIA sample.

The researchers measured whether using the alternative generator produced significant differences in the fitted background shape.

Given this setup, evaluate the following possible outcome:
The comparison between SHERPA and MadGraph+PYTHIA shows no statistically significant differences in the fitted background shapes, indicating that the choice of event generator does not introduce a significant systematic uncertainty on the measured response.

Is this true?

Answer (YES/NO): YES